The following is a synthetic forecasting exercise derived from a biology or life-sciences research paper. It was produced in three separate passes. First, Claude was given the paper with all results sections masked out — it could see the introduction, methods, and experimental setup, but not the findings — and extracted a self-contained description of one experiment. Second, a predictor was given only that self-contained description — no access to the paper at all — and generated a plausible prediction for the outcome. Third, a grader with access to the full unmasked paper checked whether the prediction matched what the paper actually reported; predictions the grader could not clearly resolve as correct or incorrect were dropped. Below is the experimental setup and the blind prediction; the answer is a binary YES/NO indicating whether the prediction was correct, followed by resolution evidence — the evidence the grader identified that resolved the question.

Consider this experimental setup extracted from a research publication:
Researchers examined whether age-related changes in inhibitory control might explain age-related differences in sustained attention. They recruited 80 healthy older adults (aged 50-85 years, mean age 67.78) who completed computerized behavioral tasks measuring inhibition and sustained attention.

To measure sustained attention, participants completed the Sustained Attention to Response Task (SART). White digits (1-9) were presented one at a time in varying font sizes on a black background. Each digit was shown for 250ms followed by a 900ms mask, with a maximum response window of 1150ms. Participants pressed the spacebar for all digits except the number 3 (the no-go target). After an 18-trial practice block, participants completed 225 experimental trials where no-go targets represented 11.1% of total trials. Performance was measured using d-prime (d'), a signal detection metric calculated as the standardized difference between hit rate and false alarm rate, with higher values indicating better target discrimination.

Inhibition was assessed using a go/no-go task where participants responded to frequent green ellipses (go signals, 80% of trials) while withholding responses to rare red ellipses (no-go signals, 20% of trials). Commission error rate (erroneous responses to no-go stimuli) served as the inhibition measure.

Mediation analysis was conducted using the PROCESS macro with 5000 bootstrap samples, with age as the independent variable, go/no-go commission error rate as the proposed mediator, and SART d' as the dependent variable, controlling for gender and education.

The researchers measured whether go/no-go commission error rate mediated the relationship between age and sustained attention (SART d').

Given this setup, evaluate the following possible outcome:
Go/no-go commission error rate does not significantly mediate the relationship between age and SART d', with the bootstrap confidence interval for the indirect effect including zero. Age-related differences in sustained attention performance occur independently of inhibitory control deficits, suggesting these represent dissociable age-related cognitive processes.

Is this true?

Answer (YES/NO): YES